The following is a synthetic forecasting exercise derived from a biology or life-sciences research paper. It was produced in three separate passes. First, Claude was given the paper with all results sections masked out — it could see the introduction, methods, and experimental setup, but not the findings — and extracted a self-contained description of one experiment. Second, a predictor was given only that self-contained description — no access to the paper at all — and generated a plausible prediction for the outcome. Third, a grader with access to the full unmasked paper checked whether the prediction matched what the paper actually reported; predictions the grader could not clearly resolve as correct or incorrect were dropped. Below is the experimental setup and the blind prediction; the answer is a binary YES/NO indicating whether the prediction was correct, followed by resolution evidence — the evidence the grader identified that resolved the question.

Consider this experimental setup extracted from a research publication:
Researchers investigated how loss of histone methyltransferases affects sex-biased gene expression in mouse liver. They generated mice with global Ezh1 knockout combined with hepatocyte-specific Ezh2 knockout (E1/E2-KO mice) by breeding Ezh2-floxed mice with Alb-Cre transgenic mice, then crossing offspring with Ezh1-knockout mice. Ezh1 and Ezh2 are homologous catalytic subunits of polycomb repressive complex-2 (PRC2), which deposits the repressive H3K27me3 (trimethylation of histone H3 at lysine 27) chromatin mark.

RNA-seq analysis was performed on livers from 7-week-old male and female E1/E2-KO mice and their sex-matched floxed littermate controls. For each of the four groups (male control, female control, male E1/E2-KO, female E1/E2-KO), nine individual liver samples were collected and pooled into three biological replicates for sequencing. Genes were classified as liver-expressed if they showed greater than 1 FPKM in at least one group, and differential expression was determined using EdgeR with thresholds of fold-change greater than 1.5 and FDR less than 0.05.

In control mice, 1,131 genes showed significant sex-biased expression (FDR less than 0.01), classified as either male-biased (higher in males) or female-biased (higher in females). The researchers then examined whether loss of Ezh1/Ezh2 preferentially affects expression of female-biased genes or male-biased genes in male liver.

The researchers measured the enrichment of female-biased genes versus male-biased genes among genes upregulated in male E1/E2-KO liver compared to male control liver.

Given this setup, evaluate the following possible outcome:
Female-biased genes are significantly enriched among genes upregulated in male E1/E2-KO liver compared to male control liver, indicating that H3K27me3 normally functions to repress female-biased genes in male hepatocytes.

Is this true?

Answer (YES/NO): YES